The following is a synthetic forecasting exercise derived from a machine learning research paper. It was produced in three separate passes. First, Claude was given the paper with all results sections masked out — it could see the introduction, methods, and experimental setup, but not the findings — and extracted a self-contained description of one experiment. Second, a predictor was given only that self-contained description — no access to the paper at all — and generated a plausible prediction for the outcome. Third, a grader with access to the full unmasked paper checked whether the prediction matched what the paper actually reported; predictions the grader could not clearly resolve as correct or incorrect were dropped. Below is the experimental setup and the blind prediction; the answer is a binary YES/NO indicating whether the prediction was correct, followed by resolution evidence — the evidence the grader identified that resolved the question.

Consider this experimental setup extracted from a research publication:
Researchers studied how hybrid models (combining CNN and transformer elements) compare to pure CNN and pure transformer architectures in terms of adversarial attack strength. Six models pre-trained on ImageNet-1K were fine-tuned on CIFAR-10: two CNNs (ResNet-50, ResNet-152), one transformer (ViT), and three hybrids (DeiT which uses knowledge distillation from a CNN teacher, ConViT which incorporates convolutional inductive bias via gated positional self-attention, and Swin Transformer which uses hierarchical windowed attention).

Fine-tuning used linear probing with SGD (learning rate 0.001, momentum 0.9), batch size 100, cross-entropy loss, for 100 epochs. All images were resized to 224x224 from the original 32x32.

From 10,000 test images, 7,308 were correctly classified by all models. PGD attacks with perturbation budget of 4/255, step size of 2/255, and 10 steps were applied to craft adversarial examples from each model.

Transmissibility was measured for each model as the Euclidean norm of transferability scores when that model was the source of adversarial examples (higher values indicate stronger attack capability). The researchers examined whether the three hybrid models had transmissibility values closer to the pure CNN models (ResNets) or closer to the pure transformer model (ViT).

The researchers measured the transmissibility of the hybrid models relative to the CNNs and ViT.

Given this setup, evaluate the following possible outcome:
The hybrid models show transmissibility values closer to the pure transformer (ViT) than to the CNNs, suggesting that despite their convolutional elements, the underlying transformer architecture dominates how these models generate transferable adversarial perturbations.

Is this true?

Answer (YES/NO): NO